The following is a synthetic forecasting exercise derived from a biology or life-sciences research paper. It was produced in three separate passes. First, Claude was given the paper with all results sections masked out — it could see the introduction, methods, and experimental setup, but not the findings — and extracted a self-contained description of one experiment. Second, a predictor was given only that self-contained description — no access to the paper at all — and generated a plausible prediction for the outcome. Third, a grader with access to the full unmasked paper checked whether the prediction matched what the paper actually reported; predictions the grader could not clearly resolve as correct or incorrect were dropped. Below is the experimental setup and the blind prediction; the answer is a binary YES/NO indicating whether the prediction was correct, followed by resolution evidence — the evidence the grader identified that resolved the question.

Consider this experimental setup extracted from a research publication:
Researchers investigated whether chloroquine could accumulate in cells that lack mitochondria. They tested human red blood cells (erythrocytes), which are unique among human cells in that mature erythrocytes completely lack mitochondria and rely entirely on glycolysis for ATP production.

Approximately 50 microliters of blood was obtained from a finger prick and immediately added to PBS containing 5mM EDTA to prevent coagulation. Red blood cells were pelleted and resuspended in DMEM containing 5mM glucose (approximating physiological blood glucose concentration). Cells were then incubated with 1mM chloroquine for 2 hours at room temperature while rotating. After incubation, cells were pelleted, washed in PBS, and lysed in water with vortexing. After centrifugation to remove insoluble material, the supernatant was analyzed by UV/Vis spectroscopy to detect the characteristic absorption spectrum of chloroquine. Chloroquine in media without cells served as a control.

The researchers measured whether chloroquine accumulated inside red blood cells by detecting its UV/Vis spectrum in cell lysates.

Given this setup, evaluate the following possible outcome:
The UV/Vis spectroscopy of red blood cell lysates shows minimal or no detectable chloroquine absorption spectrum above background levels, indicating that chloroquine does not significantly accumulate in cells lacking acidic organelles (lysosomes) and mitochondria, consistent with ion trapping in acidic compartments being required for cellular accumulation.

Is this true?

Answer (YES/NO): NO